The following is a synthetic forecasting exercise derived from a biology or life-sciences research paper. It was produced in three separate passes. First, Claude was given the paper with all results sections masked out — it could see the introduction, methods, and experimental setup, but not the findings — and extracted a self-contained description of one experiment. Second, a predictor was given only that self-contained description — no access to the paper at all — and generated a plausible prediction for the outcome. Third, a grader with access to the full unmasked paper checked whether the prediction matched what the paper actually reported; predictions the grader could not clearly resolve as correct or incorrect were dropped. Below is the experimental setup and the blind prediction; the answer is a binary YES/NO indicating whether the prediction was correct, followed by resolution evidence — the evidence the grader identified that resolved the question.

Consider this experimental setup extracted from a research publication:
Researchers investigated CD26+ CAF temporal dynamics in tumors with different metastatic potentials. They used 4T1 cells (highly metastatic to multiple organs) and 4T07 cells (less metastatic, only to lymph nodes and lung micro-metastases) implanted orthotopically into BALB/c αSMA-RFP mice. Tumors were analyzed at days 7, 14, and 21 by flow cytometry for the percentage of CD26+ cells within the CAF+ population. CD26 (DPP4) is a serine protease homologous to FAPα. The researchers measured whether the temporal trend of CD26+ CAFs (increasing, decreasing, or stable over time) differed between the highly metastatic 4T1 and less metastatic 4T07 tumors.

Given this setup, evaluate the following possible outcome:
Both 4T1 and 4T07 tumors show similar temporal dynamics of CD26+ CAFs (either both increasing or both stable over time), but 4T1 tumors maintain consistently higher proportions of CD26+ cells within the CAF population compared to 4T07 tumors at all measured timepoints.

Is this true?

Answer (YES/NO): NO